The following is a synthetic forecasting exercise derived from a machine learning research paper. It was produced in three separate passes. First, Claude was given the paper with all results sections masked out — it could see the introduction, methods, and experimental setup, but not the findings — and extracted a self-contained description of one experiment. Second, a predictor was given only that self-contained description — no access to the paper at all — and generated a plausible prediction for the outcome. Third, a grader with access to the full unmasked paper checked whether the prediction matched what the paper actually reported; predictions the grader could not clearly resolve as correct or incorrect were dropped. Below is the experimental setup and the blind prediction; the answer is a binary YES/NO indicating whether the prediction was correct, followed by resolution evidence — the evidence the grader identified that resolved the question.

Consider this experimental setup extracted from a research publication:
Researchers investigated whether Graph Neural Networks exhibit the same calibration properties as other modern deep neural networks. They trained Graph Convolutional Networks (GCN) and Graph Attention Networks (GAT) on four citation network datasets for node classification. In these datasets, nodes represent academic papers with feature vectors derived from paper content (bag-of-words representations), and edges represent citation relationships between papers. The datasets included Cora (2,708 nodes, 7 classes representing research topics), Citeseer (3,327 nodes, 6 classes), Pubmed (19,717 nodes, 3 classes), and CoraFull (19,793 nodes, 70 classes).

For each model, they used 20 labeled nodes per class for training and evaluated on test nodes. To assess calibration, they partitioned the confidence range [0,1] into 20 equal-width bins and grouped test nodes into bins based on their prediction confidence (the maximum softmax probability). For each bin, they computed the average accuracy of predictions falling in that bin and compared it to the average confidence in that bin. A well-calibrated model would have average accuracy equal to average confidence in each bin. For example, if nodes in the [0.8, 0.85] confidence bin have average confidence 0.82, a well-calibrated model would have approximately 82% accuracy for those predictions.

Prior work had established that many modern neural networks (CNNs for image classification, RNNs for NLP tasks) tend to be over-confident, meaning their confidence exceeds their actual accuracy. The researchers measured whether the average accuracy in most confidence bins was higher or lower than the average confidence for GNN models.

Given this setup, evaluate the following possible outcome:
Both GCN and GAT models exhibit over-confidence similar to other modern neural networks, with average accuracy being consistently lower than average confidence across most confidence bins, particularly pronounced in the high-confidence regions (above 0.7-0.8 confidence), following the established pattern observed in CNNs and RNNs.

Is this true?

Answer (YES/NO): NO